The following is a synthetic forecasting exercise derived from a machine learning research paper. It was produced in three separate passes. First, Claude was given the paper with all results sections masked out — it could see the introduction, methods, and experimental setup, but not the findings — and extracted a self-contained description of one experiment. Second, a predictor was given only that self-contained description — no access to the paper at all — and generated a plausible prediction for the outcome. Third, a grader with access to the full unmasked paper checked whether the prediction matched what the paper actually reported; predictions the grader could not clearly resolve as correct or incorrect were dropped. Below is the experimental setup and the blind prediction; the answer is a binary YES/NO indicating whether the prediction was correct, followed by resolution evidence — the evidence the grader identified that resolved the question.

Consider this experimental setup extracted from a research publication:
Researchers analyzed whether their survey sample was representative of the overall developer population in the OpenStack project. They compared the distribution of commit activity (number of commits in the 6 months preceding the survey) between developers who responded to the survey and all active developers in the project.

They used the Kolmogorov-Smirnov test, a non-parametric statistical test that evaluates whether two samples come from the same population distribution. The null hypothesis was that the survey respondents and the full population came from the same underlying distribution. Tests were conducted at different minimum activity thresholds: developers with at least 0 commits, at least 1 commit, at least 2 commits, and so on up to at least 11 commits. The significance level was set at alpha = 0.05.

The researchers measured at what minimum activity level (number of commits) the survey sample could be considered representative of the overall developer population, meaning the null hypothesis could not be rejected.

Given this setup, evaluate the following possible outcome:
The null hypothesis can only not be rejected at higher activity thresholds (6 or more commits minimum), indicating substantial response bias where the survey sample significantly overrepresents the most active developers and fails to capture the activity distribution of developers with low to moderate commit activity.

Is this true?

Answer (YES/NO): NO